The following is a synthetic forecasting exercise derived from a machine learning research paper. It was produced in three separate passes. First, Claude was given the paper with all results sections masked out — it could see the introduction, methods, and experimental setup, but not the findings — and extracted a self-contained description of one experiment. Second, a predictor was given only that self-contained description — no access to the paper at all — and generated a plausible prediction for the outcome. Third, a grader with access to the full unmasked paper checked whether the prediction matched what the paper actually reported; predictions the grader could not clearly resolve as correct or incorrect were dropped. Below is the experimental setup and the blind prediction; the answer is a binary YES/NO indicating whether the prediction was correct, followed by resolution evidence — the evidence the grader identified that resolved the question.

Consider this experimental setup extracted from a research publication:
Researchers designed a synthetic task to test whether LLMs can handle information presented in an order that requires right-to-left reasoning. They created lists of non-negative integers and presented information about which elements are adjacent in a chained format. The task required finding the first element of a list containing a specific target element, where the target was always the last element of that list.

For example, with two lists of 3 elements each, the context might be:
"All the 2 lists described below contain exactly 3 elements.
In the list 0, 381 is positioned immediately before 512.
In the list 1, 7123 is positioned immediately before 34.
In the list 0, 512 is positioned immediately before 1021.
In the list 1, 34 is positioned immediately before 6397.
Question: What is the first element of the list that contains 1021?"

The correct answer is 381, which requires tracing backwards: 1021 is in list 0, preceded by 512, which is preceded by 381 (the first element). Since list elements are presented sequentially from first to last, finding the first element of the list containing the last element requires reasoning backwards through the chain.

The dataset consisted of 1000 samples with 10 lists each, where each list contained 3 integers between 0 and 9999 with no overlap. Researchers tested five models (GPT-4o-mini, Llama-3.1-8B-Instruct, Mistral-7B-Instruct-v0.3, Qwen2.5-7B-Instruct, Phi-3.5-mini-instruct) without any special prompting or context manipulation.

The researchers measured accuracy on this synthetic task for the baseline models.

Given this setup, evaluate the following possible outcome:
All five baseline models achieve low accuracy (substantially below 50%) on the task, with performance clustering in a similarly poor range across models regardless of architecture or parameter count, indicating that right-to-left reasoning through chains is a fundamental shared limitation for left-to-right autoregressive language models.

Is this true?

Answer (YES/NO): NO